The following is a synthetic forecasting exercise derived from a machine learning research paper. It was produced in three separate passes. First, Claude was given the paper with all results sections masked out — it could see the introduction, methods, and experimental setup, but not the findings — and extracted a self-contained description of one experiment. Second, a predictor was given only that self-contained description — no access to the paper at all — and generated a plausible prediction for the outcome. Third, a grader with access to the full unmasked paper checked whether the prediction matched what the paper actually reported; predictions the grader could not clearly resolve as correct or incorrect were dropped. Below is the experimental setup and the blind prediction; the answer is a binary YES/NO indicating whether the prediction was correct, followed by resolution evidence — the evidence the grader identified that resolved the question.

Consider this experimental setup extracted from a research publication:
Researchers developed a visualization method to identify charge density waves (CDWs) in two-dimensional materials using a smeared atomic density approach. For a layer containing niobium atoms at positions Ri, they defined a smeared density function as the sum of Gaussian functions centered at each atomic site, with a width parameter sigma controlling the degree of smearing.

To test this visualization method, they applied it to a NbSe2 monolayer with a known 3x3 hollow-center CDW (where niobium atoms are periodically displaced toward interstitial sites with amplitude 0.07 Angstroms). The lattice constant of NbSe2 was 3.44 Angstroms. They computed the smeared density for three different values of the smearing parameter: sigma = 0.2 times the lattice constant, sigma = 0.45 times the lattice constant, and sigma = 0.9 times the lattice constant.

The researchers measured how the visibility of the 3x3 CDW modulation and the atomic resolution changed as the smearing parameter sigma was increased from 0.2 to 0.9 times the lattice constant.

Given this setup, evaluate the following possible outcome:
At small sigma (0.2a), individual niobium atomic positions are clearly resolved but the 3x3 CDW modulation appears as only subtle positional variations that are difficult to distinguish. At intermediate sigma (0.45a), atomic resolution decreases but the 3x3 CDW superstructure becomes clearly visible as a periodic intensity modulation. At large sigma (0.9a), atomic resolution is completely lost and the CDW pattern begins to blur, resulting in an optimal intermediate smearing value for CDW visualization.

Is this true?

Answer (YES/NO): NO